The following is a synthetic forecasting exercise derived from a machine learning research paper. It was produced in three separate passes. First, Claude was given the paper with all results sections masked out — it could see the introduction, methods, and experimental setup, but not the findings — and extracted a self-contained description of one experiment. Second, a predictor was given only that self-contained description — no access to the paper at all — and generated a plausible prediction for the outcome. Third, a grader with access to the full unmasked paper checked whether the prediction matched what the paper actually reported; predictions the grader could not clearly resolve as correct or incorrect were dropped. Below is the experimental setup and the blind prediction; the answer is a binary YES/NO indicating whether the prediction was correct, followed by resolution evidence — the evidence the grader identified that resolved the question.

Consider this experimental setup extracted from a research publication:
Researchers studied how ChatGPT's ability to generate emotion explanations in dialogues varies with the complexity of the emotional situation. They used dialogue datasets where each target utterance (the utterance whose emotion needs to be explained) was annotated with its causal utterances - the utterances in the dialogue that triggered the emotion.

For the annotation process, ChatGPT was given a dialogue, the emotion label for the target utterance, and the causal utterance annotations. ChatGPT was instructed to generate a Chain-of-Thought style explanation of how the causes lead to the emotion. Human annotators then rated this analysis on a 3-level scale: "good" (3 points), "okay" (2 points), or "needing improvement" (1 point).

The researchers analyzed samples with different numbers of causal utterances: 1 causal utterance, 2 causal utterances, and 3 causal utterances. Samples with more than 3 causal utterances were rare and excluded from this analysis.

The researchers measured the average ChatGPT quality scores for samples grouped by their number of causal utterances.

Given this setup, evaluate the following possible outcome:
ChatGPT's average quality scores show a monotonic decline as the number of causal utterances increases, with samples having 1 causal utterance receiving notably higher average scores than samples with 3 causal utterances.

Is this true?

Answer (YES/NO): NO